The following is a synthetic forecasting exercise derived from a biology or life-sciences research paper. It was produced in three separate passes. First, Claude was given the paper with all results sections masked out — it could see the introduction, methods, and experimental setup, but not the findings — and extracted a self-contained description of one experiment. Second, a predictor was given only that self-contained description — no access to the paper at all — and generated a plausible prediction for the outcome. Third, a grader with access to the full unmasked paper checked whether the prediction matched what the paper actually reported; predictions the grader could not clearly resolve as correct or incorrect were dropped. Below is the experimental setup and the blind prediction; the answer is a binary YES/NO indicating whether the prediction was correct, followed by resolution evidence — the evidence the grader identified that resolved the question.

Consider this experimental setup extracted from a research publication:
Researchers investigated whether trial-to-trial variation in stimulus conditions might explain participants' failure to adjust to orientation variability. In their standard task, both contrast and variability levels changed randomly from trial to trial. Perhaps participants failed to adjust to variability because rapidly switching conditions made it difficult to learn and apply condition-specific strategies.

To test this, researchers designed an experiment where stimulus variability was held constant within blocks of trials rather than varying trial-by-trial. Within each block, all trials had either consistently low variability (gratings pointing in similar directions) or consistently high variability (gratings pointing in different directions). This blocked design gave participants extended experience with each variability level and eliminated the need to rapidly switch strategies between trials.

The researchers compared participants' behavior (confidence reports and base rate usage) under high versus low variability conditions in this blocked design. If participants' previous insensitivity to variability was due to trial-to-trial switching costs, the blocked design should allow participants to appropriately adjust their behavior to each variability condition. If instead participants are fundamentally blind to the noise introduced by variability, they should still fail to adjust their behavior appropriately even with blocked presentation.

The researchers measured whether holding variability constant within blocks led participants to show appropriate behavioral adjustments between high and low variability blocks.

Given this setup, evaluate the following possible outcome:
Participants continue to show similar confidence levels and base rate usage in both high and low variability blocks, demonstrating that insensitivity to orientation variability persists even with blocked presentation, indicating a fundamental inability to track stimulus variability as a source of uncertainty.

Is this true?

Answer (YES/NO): NO